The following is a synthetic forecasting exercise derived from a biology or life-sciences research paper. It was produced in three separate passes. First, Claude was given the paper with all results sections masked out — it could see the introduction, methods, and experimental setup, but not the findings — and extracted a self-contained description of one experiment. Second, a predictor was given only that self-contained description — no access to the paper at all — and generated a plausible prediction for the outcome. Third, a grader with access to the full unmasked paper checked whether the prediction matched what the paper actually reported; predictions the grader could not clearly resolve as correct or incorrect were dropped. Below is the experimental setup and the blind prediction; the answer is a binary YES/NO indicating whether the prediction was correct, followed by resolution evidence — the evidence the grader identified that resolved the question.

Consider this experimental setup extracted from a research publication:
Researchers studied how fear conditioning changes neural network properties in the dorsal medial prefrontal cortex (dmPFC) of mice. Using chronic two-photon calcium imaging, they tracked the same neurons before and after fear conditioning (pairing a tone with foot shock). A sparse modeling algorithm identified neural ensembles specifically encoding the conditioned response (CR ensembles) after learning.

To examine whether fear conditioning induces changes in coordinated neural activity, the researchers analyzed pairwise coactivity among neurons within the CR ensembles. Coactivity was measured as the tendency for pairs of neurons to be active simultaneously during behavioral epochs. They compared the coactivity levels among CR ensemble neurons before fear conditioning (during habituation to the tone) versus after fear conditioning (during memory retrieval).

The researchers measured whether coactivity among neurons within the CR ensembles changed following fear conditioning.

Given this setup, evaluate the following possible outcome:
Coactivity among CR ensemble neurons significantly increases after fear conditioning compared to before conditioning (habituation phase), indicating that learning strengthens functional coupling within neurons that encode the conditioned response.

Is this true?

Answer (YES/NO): YES